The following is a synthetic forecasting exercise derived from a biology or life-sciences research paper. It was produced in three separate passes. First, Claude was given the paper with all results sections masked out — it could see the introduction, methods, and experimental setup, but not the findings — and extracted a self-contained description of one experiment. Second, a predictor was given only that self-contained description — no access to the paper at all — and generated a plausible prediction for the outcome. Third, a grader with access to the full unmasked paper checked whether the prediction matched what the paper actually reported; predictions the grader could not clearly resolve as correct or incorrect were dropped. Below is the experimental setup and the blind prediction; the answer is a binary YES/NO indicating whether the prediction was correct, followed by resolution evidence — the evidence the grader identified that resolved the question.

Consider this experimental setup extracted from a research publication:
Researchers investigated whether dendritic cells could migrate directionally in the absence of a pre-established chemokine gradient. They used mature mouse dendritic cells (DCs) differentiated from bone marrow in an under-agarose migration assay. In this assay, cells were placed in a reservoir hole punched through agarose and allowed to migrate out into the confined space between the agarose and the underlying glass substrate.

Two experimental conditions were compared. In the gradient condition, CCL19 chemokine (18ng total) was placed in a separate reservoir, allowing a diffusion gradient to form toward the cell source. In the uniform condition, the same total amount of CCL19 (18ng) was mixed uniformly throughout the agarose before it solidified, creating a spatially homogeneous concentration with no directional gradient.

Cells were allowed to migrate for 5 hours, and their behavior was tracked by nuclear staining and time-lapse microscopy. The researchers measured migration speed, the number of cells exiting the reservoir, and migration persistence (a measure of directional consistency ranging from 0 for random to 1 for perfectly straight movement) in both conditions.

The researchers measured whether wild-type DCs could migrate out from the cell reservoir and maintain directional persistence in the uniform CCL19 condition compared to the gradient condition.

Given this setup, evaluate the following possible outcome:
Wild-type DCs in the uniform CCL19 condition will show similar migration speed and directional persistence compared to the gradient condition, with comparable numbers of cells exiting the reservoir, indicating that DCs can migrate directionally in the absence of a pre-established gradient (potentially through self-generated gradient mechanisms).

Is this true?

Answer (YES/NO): NO